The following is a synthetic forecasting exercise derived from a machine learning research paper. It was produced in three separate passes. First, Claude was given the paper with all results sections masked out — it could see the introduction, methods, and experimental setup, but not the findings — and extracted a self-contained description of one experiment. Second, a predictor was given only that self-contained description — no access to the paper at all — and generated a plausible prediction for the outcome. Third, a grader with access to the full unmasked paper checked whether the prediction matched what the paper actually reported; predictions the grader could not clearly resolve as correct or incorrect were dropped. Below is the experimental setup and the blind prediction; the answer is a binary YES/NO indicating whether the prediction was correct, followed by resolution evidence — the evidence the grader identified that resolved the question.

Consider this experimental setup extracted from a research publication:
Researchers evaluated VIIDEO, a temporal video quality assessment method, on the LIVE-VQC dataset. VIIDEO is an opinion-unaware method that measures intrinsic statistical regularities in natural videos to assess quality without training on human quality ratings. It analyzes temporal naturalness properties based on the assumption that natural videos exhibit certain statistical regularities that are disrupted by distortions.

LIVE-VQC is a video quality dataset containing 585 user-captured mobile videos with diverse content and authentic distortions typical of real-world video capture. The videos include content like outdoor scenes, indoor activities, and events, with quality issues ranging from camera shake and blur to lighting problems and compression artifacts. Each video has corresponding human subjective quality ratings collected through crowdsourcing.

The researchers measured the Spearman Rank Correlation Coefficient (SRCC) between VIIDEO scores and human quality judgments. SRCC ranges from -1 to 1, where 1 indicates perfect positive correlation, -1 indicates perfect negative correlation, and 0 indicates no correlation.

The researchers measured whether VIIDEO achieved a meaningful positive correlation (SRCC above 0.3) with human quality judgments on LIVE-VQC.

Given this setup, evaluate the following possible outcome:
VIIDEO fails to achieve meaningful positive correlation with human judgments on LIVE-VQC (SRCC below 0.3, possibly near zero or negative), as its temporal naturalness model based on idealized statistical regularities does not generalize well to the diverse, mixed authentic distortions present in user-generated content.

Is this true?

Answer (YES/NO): YES